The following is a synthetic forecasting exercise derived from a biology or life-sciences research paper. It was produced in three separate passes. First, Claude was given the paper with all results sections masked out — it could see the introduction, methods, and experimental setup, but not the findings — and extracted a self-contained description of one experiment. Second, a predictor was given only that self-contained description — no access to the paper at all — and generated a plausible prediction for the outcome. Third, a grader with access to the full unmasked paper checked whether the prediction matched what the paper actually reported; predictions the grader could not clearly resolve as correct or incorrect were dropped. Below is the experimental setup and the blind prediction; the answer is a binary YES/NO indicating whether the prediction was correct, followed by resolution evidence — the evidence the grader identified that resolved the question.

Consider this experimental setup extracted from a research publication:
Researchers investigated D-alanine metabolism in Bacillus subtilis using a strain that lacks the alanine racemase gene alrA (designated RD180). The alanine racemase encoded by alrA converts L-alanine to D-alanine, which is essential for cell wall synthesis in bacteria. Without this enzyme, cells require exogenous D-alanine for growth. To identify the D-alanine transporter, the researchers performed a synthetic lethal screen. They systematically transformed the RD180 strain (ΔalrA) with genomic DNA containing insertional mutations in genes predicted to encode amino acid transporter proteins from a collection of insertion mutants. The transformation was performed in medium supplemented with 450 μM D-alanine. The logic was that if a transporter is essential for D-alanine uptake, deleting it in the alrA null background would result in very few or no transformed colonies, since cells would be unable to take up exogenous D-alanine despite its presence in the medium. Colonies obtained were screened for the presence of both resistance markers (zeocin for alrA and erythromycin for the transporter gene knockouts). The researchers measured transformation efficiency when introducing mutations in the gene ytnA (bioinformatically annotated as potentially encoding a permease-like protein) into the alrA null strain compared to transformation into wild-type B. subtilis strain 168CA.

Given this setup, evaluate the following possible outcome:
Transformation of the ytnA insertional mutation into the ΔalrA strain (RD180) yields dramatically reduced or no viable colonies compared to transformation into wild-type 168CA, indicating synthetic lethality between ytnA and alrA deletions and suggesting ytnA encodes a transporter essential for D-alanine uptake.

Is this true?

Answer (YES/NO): YES